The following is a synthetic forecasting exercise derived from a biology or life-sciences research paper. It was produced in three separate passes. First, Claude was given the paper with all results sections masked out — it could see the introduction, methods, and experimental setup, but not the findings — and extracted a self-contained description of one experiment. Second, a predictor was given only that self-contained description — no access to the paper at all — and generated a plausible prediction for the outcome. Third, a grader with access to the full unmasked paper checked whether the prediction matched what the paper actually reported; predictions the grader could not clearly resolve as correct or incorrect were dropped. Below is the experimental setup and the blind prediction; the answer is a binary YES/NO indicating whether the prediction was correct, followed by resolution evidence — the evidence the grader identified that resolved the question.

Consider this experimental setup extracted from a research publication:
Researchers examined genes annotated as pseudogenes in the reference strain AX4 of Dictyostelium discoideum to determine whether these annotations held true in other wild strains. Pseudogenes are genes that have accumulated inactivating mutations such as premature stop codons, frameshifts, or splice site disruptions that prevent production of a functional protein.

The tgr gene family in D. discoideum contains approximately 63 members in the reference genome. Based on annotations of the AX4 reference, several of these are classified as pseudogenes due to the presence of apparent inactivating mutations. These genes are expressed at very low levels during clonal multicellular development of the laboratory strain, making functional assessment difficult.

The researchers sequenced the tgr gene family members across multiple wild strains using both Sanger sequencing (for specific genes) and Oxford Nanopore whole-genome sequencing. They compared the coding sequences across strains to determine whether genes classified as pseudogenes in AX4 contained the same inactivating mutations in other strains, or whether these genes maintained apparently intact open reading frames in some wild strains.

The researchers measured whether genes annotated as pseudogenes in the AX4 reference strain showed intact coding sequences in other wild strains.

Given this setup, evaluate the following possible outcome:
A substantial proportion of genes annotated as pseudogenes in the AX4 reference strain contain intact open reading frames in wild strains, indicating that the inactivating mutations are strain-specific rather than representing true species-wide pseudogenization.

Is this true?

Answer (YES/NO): YES